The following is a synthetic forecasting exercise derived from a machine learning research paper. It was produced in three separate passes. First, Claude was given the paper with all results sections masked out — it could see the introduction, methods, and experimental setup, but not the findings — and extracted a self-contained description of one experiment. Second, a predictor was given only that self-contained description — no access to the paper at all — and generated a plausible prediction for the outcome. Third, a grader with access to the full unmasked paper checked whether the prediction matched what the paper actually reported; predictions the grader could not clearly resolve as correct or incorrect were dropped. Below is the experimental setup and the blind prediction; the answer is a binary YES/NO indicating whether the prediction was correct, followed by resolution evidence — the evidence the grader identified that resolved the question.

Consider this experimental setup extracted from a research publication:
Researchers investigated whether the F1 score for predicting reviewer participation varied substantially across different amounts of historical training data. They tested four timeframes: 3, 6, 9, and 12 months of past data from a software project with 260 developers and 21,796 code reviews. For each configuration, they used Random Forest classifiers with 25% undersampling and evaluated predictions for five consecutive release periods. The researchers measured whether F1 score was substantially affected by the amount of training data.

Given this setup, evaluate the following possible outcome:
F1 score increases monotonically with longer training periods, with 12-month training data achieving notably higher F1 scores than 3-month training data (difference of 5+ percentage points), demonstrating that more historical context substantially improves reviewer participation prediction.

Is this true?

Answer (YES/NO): NO